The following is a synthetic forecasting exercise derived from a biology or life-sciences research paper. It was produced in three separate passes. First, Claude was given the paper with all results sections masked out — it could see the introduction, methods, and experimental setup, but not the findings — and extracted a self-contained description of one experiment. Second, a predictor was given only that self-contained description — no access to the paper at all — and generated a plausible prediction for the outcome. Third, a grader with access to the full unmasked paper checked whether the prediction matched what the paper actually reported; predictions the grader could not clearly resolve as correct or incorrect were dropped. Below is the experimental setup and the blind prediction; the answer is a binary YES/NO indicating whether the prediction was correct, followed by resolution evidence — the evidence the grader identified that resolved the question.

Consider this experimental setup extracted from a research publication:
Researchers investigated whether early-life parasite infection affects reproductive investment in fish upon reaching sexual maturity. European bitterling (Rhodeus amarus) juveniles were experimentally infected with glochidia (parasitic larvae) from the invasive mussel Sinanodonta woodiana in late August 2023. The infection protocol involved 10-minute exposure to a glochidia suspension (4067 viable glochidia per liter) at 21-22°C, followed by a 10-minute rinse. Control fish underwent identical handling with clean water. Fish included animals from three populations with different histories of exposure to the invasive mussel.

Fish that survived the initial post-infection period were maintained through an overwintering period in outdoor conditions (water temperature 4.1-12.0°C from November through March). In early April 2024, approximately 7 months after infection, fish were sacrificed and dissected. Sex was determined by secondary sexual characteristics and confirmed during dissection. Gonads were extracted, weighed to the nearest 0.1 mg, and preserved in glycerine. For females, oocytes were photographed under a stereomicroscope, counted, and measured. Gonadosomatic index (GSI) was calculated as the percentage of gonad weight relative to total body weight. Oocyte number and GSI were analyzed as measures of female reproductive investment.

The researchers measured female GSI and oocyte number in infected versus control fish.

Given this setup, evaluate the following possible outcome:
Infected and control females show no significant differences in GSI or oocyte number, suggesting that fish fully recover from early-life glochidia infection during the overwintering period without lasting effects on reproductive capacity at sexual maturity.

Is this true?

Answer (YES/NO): YES